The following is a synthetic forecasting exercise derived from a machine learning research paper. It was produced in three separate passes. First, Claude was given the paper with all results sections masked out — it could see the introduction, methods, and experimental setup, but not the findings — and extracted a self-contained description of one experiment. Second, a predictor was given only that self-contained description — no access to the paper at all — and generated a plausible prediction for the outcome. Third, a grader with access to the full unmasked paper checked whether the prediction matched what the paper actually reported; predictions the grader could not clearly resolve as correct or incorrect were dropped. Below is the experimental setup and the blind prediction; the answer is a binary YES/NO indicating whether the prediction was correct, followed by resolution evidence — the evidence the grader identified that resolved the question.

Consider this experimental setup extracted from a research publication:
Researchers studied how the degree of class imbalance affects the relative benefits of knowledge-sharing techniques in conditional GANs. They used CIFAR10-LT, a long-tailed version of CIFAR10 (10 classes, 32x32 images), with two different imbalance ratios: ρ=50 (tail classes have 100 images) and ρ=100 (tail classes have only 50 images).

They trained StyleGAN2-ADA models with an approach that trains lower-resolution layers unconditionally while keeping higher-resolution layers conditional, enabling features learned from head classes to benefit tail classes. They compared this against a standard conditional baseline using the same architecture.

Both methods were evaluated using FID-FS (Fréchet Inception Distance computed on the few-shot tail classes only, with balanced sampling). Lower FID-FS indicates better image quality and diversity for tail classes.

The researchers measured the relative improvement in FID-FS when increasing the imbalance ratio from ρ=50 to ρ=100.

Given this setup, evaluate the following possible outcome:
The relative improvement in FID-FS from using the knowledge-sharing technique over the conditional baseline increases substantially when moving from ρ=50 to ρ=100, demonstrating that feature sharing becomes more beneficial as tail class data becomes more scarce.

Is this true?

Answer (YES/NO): NO